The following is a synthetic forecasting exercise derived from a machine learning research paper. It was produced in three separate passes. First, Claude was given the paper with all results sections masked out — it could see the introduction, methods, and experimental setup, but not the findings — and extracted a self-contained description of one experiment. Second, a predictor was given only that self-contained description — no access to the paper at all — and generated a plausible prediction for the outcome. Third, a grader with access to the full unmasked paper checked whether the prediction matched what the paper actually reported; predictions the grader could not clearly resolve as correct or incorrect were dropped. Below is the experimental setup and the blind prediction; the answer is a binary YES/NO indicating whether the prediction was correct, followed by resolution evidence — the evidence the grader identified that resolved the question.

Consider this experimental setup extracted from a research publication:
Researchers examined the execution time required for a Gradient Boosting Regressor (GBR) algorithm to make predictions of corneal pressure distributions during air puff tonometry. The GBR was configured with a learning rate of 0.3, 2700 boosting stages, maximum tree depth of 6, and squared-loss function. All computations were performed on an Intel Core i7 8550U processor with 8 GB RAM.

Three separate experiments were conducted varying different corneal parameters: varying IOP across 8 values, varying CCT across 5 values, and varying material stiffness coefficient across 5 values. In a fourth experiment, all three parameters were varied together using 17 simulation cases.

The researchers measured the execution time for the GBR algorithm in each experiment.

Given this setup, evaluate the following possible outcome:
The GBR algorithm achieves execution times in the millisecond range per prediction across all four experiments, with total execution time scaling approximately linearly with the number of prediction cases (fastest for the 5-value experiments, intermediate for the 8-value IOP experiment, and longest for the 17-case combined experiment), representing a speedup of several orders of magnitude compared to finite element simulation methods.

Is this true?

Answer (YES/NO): NO